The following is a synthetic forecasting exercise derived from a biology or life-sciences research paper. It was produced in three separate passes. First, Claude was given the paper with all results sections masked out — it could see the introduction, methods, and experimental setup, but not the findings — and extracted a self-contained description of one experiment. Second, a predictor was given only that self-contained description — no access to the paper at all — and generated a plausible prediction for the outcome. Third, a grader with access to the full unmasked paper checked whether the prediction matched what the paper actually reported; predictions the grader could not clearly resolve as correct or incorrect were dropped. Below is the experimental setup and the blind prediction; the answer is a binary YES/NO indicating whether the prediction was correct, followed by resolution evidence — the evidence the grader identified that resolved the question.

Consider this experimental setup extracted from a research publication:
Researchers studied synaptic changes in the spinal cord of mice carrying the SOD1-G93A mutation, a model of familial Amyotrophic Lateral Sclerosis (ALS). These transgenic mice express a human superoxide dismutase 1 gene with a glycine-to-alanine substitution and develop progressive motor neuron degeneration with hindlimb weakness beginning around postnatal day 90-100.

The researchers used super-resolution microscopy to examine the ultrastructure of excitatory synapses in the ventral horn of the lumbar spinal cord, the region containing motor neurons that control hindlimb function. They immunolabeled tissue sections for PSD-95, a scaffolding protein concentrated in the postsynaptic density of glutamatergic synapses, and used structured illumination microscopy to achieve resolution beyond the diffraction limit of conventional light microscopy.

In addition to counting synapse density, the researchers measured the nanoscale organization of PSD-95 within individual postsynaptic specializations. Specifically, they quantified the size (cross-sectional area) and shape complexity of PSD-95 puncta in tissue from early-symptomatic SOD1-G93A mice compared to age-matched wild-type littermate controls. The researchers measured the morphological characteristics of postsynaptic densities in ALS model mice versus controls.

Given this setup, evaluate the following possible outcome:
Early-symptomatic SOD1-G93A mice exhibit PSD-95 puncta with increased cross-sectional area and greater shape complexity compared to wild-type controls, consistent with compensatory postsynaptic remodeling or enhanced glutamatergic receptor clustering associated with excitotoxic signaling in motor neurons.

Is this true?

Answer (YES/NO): NO